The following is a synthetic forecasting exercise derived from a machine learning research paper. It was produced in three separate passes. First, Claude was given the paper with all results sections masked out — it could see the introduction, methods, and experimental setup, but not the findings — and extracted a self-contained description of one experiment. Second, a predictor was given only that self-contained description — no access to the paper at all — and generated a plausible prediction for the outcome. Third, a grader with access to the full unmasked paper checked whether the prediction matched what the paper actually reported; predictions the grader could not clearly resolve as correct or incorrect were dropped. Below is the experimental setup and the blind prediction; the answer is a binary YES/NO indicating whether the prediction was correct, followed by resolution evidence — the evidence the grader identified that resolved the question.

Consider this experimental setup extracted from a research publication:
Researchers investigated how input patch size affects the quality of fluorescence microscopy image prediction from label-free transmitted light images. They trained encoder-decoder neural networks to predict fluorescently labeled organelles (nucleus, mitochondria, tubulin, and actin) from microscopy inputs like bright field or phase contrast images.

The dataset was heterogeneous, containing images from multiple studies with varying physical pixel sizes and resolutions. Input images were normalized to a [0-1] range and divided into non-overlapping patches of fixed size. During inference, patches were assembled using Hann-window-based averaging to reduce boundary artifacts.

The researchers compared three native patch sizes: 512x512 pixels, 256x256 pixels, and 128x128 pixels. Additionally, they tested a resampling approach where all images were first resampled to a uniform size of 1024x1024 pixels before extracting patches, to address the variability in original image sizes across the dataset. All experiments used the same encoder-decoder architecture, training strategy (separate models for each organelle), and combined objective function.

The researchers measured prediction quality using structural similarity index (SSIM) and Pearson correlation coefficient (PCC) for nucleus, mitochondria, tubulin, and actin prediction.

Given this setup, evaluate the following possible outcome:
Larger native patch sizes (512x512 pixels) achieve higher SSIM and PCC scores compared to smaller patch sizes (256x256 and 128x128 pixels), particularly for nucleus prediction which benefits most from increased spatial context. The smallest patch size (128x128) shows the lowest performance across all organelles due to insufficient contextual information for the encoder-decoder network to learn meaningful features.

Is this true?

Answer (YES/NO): NO